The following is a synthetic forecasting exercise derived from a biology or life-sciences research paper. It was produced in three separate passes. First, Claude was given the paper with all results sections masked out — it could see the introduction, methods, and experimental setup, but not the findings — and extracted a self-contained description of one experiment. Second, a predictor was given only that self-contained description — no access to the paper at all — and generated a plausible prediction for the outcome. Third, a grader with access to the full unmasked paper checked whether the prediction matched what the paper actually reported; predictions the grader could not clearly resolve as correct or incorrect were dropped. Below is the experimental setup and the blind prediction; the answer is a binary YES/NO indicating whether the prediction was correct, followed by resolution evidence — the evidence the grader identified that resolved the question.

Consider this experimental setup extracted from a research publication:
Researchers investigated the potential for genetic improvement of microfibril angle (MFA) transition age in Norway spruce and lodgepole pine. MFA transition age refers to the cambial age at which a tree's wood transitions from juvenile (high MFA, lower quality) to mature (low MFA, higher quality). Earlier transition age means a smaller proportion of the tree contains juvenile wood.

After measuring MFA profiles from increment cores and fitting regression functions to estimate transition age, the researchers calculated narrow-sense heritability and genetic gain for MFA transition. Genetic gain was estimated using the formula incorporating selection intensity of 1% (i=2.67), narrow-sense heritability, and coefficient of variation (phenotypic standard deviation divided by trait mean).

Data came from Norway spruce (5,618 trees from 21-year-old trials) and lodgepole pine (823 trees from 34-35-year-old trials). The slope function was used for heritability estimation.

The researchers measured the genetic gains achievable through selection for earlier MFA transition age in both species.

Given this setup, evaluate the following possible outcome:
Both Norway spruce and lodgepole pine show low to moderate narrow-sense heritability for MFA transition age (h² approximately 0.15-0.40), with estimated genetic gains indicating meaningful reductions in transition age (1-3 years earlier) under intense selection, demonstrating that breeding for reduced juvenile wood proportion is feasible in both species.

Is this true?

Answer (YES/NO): NO